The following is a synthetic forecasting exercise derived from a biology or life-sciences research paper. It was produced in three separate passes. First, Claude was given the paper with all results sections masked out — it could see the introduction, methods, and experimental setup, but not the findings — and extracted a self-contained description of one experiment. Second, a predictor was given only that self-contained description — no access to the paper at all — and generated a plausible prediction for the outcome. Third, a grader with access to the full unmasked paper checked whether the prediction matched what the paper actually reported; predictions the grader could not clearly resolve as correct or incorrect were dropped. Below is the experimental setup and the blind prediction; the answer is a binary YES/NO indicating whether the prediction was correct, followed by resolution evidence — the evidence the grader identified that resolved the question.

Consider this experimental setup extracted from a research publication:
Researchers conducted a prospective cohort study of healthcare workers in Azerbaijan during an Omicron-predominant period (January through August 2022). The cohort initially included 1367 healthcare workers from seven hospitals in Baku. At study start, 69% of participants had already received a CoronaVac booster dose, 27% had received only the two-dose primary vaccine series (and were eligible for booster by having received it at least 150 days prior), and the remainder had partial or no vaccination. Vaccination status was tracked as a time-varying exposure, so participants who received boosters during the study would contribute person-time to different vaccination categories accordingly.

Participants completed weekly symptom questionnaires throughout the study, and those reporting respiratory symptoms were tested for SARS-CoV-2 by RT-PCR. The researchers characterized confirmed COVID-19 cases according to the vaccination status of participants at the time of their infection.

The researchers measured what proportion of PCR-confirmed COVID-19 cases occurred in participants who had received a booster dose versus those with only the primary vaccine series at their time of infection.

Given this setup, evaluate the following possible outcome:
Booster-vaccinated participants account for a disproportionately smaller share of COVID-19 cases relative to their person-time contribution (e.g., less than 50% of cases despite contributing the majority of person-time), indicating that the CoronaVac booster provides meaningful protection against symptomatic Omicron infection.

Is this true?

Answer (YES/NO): NO